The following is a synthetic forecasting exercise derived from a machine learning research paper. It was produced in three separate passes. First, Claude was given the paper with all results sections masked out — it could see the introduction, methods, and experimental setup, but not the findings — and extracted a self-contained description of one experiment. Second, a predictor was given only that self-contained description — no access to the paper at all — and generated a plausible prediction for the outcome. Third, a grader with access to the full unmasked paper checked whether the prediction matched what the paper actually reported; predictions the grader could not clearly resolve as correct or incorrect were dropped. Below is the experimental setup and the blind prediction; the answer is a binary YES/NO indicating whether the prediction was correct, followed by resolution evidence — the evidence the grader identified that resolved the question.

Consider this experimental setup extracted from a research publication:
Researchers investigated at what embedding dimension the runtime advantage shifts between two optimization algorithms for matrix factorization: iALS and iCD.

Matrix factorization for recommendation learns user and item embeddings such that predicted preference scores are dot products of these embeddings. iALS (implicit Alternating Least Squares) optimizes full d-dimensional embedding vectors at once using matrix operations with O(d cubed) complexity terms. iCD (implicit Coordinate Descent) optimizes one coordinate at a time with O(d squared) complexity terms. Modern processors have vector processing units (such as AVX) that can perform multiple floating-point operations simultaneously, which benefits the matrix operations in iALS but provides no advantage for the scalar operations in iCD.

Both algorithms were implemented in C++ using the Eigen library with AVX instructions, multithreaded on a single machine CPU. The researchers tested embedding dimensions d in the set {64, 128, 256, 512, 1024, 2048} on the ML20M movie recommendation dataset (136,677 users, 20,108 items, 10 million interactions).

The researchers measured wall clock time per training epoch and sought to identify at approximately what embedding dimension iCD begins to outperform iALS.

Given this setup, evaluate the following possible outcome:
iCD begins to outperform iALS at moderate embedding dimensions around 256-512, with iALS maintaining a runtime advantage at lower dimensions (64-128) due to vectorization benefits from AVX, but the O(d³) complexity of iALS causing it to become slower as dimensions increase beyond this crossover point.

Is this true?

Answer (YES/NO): NO